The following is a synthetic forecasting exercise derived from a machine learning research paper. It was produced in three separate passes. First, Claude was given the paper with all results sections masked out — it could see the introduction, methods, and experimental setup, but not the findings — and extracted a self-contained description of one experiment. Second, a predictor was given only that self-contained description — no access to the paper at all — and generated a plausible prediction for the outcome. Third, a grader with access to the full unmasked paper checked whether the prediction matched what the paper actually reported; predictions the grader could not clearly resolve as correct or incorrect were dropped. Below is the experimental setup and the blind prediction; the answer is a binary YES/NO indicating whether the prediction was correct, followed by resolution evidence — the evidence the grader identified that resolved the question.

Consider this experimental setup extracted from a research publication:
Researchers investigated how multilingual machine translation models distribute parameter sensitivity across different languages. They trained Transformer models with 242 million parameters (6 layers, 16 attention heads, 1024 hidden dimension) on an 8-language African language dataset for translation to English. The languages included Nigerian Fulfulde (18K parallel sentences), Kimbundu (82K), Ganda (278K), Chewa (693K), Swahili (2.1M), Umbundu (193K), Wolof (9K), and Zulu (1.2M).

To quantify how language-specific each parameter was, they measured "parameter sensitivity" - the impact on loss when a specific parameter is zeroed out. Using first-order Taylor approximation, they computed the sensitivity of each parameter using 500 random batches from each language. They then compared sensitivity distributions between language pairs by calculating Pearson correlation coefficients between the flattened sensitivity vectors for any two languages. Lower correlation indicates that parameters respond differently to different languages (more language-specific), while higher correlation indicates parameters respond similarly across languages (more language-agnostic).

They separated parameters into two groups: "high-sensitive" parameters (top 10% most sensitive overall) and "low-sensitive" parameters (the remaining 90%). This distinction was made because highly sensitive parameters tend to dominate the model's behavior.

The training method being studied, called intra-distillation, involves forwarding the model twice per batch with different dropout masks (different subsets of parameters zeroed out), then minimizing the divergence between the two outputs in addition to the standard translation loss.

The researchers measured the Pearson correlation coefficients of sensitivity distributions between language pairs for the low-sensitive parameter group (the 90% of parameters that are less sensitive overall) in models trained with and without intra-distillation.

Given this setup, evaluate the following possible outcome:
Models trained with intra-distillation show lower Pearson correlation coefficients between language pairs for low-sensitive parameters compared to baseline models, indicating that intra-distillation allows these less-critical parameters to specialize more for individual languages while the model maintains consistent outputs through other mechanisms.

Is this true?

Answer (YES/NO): YES